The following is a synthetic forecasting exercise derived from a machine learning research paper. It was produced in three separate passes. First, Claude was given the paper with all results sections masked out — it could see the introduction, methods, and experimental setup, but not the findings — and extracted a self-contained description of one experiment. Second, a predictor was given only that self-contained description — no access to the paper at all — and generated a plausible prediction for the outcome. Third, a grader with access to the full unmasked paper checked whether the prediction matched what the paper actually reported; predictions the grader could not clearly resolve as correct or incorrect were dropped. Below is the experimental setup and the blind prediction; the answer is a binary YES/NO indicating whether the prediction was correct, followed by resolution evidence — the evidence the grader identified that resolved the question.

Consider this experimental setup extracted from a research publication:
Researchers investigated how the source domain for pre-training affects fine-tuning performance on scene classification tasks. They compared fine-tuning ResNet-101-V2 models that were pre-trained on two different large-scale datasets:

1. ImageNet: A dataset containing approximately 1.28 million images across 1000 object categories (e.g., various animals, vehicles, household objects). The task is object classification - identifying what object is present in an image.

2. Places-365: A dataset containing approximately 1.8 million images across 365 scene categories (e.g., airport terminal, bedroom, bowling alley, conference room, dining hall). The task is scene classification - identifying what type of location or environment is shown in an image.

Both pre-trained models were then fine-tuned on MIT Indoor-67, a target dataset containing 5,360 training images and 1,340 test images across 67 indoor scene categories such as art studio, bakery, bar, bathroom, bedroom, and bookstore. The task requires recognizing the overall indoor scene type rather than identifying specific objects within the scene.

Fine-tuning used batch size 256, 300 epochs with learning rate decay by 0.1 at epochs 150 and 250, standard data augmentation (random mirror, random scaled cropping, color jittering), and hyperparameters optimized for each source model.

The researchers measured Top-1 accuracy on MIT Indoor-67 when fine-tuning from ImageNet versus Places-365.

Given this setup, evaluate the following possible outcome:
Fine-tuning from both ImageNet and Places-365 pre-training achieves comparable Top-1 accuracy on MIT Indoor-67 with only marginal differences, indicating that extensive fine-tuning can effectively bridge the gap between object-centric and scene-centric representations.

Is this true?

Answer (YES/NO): YES